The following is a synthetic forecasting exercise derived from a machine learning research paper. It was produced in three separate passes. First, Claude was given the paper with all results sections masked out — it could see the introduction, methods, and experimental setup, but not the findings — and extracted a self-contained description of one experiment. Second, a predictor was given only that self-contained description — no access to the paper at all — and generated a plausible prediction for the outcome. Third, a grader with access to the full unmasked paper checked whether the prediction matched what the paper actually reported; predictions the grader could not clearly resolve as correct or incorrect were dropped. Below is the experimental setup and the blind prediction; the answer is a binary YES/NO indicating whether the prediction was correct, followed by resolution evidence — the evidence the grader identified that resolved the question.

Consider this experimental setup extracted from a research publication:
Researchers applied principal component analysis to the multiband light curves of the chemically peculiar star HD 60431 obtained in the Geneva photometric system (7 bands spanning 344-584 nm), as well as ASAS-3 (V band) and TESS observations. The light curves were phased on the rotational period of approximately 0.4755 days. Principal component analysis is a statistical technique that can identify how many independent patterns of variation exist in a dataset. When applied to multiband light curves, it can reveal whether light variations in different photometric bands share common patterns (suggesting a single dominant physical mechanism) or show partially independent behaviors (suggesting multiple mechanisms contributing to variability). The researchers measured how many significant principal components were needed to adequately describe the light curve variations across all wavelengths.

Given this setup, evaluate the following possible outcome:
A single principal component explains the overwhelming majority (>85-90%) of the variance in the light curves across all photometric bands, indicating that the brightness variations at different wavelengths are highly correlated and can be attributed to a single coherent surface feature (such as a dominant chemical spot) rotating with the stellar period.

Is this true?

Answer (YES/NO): YES